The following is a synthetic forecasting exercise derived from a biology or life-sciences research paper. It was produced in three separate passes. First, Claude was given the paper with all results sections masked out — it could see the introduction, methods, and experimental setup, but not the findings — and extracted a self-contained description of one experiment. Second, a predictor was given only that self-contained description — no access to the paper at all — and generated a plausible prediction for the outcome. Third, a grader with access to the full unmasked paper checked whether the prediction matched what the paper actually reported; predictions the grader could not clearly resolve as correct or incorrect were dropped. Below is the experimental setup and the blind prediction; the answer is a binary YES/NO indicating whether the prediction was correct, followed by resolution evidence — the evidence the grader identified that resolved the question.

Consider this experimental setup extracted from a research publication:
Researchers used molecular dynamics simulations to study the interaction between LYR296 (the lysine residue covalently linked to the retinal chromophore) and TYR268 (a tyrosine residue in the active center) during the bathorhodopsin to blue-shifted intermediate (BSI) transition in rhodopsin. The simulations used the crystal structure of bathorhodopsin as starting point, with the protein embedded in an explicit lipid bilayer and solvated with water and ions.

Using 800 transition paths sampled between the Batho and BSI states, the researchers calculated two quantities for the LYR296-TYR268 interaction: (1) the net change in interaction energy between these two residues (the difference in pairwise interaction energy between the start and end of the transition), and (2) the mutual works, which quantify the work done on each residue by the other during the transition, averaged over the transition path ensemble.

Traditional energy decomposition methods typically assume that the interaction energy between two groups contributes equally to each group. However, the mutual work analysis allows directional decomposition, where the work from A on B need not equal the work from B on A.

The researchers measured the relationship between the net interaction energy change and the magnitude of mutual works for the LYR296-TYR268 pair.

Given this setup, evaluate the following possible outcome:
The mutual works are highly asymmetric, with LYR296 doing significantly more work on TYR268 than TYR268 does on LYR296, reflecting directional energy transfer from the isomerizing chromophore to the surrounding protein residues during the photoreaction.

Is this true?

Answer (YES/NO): NO